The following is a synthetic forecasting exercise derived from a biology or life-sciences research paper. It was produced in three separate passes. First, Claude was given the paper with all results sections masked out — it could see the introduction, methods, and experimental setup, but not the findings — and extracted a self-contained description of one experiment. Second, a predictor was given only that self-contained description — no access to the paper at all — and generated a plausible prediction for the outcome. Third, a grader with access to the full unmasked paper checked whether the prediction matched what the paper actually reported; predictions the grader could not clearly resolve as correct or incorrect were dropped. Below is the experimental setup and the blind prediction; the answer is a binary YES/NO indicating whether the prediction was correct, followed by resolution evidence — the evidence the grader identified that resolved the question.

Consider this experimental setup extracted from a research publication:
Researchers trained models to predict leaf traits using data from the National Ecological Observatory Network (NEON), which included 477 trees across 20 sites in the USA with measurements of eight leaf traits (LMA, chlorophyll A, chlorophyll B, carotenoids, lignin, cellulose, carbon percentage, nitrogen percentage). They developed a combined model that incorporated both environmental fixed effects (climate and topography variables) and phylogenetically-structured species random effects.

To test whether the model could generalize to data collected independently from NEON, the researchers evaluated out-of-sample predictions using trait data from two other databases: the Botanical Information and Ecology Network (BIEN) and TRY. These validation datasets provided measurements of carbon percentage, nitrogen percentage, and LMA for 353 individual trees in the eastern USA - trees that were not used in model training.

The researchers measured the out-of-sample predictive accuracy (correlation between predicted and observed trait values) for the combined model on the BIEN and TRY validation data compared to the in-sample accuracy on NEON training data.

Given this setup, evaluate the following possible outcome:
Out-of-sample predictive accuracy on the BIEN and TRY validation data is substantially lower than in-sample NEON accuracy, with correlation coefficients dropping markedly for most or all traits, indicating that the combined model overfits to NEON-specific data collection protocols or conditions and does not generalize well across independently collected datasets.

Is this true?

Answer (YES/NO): NO